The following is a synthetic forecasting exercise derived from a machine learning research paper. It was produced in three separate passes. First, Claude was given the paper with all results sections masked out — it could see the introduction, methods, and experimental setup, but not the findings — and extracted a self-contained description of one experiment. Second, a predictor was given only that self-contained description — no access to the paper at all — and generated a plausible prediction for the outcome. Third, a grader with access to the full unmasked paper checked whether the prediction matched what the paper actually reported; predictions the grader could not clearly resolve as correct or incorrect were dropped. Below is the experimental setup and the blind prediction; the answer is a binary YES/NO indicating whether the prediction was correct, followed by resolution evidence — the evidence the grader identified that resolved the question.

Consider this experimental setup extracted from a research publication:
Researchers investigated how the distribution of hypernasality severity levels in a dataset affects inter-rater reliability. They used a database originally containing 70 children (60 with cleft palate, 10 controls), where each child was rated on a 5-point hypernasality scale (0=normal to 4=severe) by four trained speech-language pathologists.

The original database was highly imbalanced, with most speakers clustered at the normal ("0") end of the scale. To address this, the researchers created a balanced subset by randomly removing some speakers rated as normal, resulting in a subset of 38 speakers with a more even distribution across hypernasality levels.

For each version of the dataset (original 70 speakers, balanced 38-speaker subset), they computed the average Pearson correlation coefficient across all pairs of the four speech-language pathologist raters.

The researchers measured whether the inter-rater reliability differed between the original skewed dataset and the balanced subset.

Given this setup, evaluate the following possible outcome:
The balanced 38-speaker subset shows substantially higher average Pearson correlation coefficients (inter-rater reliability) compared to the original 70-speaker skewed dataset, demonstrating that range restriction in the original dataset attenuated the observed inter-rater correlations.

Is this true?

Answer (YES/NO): NO